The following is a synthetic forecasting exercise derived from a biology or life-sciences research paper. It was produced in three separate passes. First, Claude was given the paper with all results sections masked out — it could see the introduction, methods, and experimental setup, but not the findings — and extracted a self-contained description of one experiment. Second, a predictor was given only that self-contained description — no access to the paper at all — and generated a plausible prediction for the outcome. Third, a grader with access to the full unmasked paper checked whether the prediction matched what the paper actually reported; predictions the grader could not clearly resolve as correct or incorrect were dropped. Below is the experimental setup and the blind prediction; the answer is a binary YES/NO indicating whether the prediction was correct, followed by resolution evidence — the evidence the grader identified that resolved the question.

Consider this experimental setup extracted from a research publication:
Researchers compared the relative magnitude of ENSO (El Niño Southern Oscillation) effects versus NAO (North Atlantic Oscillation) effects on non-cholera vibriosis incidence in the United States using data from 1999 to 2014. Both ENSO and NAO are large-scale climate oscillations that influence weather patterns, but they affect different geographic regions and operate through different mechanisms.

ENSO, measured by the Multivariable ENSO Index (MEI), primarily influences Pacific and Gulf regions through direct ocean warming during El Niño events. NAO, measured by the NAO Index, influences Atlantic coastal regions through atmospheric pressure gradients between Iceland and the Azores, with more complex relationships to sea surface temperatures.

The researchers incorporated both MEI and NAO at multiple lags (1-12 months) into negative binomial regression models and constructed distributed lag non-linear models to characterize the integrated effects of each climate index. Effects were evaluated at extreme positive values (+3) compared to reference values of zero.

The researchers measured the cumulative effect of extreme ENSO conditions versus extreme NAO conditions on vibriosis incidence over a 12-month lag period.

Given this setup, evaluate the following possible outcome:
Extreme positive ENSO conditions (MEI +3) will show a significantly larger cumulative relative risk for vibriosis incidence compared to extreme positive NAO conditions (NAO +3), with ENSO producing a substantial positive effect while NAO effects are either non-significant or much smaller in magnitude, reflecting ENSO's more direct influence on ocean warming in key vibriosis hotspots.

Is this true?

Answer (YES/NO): YES